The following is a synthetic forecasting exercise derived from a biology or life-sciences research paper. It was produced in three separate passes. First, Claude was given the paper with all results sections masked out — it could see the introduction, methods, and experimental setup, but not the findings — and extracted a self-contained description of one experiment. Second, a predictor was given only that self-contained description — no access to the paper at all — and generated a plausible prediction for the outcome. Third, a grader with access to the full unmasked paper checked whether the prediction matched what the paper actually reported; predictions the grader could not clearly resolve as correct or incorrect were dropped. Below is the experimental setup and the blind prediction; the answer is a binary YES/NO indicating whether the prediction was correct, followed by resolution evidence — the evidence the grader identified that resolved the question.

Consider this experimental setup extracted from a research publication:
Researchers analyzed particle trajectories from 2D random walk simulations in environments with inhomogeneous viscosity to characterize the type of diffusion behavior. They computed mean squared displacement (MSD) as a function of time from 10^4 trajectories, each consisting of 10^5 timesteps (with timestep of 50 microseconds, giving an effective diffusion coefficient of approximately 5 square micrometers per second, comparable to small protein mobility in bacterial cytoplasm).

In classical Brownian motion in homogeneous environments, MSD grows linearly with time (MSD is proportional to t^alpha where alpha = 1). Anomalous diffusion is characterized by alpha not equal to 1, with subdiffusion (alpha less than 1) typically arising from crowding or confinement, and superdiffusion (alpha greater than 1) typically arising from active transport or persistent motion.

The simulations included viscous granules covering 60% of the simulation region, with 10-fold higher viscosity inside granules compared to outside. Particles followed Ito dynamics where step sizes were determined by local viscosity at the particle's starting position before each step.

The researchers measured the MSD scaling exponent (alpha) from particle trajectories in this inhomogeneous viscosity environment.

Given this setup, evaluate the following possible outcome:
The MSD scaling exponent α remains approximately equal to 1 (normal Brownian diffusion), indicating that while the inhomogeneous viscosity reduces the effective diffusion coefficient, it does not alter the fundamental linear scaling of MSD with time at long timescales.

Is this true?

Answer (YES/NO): NO